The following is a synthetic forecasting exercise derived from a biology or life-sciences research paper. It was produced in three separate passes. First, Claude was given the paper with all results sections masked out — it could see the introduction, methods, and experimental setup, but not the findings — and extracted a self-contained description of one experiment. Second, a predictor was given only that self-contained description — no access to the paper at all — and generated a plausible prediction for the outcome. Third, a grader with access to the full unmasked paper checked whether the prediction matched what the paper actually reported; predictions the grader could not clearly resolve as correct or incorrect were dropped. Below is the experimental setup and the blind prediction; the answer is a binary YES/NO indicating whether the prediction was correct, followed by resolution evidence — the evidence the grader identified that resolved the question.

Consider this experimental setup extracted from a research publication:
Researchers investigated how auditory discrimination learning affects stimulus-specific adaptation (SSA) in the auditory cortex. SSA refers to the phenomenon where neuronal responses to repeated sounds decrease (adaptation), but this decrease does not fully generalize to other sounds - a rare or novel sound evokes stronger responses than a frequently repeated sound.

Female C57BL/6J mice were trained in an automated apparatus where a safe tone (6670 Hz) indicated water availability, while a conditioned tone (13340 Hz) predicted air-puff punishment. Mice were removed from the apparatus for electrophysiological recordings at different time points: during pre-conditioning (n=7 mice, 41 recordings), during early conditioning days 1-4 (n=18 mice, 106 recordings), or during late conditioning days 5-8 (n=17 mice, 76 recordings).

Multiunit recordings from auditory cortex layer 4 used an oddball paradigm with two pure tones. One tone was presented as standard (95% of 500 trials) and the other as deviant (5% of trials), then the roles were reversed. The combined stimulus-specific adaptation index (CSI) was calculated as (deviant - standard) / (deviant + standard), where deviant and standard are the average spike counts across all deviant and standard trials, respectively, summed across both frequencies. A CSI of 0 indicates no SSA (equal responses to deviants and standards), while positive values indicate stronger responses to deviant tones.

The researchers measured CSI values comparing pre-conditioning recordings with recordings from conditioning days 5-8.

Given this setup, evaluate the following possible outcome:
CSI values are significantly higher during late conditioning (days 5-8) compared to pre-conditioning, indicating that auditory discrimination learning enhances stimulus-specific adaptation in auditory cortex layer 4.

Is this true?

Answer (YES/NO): YES